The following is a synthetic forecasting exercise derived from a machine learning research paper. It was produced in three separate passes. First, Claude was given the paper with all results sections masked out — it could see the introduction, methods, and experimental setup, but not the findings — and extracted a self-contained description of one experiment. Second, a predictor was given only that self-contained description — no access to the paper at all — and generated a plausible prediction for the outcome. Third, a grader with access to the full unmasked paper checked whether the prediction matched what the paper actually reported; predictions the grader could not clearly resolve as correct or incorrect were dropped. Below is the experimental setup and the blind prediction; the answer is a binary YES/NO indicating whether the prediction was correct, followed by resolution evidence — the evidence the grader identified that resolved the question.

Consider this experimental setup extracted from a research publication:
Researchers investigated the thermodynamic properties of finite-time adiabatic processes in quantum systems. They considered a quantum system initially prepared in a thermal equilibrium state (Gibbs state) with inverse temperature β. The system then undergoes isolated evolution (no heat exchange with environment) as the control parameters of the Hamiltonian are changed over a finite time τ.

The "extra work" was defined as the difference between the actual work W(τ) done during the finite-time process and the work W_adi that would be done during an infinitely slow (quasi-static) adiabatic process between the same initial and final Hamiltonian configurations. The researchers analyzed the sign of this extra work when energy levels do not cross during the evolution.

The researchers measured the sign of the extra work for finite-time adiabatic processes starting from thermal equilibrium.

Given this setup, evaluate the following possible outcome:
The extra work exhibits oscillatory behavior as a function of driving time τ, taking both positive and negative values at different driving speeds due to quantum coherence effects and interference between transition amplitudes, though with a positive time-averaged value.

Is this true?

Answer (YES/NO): NO